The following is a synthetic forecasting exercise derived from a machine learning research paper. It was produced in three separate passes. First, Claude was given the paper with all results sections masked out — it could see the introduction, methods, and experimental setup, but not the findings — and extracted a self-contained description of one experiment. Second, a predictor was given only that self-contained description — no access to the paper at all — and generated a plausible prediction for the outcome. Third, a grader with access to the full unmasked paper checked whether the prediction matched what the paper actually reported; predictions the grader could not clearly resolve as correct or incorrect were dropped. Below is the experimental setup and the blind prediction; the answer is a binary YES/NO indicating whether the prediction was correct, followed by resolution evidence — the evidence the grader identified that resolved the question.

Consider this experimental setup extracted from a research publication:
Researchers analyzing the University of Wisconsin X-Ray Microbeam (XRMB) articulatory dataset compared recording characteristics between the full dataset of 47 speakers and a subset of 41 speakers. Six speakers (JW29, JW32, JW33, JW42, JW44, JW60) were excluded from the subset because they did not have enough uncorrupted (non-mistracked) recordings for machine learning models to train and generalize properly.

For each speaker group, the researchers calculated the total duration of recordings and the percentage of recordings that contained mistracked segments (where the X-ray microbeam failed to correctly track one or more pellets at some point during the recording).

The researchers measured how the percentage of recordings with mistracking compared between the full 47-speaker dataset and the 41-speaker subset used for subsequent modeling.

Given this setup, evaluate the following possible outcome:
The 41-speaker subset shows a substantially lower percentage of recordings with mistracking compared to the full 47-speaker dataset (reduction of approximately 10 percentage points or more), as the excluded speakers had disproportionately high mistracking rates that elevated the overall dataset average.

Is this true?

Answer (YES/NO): NO